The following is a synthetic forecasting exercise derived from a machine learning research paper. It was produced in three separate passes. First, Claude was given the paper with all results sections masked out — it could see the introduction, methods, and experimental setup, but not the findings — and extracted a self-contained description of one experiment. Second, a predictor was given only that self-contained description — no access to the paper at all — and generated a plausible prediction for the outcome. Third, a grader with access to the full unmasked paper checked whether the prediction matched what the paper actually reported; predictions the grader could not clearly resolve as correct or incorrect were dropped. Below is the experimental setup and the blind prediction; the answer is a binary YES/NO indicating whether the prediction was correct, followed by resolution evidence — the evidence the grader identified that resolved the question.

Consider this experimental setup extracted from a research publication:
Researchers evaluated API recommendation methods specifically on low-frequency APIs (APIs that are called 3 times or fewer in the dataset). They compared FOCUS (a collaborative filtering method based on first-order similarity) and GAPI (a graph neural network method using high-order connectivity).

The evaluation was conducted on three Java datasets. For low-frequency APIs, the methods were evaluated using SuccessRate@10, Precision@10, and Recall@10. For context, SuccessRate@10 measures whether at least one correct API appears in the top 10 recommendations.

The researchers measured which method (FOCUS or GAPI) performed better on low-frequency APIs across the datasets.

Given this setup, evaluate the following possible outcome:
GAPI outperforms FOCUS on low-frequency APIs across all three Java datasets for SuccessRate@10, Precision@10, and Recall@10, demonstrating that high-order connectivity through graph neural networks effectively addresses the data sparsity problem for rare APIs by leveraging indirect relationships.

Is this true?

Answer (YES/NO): NO